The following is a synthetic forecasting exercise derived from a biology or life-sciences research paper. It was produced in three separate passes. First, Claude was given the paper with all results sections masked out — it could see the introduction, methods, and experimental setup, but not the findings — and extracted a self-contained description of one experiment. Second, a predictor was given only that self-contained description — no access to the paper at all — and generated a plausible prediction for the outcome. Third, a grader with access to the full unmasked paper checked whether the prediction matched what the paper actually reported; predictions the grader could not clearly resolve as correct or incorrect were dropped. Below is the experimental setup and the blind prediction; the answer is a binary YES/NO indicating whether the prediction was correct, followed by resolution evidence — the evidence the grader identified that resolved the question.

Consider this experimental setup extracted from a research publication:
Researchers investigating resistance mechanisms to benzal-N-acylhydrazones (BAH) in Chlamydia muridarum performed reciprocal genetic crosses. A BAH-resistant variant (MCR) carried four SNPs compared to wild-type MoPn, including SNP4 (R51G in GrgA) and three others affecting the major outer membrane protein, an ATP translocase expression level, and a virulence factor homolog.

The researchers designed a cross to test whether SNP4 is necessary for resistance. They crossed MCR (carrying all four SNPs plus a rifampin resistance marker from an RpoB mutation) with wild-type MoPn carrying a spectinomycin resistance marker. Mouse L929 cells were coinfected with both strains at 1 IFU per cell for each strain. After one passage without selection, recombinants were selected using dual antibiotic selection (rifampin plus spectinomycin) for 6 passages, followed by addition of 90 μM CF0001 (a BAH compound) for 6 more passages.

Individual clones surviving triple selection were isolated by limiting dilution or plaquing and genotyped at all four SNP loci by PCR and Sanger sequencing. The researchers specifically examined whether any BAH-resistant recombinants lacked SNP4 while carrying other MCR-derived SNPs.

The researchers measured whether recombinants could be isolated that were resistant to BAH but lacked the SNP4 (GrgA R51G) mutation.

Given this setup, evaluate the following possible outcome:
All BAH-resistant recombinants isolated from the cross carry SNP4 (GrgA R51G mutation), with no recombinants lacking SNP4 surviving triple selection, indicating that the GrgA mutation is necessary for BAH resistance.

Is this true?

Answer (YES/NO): YES